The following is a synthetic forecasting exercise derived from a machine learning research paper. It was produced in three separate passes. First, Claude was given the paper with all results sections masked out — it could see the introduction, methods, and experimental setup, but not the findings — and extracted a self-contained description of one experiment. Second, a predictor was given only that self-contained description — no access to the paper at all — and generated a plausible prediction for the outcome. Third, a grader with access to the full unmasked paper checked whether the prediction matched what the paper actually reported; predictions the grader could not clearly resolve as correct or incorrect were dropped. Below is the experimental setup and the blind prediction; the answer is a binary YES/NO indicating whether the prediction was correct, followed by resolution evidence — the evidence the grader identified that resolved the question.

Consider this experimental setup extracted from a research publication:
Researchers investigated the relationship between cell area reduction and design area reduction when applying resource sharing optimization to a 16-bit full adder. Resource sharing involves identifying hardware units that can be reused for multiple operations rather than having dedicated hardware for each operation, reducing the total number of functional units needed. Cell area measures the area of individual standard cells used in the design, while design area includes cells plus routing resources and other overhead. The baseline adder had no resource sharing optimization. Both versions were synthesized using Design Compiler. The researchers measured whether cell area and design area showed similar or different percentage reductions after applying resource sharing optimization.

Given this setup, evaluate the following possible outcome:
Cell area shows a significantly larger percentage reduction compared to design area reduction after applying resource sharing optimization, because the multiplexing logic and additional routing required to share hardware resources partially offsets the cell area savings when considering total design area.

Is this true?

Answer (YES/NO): NO